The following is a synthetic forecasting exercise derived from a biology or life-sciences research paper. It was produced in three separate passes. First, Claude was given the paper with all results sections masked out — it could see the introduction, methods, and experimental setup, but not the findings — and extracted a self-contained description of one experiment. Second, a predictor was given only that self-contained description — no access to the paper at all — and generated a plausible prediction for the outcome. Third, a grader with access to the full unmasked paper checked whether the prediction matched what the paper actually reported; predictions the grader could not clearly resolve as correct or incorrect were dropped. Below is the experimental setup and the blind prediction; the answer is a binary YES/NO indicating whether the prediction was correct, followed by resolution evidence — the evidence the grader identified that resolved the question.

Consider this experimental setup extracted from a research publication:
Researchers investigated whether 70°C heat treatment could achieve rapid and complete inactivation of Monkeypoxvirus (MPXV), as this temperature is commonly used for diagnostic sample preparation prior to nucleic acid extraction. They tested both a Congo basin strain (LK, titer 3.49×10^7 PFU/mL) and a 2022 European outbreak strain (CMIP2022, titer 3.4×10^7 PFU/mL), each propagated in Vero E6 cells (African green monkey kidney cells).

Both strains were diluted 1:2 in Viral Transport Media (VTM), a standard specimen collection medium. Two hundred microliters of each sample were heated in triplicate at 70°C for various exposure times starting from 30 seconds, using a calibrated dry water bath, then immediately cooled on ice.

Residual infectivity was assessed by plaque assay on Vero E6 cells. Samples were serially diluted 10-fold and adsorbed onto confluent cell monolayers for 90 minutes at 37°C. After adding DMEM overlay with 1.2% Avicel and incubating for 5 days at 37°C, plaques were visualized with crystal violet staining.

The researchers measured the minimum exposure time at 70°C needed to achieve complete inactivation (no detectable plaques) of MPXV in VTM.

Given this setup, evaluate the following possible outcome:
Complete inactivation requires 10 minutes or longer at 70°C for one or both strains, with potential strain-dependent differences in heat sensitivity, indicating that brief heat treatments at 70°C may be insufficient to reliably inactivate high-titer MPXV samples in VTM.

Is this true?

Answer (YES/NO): NO